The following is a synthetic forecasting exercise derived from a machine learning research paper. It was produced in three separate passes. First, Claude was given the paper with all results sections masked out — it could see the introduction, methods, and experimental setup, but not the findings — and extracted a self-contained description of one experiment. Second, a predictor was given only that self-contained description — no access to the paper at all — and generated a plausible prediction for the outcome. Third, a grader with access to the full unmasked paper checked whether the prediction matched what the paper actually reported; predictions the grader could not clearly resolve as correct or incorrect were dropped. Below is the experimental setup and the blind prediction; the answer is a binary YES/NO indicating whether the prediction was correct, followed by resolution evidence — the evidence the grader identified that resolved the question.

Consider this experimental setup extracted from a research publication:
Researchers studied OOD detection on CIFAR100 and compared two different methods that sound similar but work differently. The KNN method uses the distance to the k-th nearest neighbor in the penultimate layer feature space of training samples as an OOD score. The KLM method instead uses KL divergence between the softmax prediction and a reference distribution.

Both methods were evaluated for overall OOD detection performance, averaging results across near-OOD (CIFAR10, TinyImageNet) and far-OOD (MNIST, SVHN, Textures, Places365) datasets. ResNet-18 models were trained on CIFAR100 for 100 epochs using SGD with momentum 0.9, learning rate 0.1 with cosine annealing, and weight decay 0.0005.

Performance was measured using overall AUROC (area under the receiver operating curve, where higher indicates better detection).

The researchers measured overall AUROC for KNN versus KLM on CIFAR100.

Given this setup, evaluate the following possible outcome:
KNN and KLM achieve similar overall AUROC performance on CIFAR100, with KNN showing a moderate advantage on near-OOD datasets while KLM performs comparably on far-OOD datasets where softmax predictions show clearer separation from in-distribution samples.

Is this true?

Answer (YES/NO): NO